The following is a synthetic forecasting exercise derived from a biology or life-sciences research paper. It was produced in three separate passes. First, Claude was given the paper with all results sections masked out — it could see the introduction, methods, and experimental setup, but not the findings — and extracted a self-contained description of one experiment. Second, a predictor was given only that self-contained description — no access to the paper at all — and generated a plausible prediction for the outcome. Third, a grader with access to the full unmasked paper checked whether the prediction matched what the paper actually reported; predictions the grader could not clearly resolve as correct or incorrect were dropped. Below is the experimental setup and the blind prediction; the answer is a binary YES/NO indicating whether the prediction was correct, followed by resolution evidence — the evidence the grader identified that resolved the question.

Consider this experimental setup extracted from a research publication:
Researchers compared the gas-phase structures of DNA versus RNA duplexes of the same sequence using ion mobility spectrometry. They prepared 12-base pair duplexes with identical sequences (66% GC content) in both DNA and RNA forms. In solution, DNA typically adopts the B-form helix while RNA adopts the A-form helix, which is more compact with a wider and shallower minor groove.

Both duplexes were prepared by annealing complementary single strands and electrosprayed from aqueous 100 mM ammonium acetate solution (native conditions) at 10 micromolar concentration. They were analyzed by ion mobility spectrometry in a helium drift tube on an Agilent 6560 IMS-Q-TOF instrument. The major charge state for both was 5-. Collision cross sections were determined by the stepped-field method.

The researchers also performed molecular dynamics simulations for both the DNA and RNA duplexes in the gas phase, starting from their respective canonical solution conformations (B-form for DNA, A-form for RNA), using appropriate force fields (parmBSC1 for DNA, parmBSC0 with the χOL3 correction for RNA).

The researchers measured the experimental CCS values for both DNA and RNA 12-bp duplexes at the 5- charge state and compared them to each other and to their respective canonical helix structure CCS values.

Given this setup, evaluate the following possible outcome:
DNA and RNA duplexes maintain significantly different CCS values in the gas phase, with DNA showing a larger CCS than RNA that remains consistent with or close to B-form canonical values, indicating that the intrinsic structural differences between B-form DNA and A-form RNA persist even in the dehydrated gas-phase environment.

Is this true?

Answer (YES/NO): NO